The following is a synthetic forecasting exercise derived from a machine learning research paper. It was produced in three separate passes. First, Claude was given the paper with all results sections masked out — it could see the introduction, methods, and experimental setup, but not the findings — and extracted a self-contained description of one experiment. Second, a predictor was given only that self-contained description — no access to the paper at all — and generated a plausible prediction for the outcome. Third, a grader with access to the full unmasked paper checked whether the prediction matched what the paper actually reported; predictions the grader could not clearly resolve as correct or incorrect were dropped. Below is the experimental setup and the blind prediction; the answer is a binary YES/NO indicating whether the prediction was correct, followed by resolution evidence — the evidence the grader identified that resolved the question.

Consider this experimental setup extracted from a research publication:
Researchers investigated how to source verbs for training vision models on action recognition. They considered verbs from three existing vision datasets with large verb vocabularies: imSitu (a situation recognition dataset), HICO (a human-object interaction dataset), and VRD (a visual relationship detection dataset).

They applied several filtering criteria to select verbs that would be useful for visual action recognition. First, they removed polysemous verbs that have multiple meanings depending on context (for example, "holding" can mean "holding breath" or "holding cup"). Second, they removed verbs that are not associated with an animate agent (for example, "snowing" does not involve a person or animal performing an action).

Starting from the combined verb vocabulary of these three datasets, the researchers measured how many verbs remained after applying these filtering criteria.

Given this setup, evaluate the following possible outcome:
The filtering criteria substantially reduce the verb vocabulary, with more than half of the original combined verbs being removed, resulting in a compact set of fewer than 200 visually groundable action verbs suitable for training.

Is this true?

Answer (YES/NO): NO